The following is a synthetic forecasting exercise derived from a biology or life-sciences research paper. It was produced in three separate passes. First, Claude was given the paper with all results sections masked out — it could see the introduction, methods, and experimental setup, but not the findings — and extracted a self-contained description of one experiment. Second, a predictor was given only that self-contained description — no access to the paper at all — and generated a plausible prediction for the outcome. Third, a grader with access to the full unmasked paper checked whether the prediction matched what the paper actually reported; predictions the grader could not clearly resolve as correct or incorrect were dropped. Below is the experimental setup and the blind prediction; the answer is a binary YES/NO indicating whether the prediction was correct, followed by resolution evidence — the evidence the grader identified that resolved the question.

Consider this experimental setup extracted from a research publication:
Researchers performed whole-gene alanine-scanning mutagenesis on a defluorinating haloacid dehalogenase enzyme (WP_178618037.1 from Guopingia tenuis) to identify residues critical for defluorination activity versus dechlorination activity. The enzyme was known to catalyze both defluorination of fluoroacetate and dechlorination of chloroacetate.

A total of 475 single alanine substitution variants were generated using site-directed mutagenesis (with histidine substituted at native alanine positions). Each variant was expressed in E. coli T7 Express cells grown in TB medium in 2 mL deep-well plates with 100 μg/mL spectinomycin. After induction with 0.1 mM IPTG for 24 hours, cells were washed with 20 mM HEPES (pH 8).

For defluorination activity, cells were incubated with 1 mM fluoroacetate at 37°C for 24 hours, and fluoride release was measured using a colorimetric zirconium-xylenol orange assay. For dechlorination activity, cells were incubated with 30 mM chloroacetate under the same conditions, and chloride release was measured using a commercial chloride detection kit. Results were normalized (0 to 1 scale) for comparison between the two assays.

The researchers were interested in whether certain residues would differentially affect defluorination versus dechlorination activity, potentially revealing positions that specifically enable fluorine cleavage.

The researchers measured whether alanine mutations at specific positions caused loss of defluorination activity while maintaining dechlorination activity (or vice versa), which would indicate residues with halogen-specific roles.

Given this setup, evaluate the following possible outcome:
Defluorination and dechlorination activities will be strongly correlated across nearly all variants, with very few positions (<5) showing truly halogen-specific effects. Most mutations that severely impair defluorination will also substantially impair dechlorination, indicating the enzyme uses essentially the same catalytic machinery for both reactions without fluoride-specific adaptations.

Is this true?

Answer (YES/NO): NO